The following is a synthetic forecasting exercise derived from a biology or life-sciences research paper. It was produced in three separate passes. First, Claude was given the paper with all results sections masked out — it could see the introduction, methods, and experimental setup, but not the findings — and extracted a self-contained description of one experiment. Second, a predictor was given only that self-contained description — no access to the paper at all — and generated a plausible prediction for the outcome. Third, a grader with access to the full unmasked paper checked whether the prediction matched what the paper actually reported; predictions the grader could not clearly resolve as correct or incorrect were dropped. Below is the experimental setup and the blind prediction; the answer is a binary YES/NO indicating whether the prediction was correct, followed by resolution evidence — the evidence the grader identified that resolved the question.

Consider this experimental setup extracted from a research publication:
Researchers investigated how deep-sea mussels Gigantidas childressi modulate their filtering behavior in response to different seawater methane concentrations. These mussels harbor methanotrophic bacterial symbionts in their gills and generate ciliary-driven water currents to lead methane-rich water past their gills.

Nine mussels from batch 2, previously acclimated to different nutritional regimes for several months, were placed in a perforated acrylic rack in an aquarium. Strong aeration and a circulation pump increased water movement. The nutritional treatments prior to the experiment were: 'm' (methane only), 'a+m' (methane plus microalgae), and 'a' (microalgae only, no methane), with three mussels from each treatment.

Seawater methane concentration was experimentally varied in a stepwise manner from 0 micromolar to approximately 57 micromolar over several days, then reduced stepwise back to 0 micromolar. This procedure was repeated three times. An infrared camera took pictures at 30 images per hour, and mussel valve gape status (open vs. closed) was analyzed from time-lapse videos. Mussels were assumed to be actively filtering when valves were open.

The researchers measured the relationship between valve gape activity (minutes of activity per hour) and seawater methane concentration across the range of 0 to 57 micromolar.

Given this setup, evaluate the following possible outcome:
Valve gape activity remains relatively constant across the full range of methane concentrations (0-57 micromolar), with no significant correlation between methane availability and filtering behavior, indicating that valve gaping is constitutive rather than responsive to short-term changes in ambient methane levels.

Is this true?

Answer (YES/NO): NO